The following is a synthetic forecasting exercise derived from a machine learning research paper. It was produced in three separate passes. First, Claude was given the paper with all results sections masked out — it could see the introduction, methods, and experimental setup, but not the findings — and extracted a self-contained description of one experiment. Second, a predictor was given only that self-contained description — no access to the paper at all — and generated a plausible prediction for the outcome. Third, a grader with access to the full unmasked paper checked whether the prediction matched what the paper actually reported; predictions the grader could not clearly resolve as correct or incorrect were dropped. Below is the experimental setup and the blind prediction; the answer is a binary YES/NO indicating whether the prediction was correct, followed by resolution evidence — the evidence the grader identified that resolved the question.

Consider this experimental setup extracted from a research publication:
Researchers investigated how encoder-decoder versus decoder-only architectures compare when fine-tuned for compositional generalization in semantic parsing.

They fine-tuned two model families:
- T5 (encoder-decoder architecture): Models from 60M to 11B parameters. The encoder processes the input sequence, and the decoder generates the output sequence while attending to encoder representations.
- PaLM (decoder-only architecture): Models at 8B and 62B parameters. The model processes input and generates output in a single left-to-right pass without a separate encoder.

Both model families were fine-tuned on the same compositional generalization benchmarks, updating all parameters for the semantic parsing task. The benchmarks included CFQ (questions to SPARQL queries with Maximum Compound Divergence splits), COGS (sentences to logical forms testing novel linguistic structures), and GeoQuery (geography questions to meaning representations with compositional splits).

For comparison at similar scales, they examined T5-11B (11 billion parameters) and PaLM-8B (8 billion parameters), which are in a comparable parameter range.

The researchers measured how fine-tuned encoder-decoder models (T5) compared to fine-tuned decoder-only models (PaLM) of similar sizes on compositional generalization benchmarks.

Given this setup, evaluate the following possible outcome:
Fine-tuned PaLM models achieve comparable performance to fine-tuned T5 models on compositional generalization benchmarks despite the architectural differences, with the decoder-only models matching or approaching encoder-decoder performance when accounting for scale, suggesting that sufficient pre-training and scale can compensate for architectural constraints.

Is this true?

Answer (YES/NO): YES